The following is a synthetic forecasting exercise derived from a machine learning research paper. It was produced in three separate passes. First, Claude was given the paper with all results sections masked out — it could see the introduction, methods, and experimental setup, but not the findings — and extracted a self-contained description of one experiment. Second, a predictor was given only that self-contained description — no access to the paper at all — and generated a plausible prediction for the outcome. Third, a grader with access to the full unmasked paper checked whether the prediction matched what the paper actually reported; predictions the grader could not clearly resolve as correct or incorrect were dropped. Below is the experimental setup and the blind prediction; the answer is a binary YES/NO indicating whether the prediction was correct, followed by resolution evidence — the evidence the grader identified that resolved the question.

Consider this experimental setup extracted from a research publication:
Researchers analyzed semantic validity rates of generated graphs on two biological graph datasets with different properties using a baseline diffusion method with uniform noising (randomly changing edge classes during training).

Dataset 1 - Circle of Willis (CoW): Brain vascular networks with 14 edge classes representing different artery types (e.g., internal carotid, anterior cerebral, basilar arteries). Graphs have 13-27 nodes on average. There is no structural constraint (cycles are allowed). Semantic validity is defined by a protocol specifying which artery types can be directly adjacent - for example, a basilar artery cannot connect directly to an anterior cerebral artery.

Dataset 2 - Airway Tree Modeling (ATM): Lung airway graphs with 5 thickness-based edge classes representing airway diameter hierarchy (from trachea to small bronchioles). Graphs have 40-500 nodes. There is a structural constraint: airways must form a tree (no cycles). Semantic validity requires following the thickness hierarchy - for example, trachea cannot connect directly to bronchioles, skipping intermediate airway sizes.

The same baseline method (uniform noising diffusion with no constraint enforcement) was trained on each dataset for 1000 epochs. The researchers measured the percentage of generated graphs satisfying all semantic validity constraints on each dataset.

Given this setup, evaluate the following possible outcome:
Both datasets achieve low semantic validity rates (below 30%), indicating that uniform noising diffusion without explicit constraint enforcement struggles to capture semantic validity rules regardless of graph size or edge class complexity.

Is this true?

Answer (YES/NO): NO